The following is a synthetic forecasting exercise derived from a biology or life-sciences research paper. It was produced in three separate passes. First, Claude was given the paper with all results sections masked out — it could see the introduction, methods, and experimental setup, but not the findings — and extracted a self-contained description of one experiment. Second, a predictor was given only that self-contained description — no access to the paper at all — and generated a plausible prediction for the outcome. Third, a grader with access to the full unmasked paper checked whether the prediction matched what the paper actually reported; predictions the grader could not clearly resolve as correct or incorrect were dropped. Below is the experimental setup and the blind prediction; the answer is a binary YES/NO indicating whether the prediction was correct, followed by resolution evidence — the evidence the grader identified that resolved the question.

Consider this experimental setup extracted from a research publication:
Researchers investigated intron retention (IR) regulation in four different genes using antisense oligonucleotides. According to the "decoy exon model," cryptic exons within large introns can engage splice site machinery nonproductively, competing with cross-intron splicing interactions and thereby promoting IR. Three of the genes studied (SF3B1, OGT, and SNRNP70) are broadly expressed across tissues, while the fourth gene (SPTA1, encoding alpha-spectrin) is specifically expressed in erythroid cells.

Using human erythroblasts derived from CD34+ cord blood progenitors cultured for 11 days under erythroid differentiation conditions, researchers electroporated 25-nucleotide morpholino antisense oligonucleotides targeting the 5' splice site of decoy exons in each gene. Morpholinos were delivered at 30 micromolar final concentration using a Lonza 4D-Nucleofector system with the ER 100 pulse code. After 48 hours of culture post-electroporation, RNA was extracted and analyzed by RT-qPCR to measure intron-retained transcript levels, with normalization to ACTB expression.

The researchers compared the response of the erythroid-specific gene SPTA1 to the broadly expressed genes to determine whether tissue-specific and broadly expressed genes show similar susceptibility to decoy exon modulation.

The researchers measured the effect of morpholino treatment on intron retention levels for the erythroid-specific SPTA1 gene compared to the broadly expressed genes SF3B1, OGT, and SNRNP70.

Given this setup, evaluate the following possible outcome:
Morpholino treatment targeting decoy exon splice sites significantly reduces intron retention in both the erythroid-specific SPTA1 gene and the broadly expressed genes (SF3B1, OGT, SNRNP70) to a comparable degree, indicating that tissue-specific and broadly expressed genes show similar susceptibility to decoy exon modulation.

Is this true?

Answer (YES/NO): YES